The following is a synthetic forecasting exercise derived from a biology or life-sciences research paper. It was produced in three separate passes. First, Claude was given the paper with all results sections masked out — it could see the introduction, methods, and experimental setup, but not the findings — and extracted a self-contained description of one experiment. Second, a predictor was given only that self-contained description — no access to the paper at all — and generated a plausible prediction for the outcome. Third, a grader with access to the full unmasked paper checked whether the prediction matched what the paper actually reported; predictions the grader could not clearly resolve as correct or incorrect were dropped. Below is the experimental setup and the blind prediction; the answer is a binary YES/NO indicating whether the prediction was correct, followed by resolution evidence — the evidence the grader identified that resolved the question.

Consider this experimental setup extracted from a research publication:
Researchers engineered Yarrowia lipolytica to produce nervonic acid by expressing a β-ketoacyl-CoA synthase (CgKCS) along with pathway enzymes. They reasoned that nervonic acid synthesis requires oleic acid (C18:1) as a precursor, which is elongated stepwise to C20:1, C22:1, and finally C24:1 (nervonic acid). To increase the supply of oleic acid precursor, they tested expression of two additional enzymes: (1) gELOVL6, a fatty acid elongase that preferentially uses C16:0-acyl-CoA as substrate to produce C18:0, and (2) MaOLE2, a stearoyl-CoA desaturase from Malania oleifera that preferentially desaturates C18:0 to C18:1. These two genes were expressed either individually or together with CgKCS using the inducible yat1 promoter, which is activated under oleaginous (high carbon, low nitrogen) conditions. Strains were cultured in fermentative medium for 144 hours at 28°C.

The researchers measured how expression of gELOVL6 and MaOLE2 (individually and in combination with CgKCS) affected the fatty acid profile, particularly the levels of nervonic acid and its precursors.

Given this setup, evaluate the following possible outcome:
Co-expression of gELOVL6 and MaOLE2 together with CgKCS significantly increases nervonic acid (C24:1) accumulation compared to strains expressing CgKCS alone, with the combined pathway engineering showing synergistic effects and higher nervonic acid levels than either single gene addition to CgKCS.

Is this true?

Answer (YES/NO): NO